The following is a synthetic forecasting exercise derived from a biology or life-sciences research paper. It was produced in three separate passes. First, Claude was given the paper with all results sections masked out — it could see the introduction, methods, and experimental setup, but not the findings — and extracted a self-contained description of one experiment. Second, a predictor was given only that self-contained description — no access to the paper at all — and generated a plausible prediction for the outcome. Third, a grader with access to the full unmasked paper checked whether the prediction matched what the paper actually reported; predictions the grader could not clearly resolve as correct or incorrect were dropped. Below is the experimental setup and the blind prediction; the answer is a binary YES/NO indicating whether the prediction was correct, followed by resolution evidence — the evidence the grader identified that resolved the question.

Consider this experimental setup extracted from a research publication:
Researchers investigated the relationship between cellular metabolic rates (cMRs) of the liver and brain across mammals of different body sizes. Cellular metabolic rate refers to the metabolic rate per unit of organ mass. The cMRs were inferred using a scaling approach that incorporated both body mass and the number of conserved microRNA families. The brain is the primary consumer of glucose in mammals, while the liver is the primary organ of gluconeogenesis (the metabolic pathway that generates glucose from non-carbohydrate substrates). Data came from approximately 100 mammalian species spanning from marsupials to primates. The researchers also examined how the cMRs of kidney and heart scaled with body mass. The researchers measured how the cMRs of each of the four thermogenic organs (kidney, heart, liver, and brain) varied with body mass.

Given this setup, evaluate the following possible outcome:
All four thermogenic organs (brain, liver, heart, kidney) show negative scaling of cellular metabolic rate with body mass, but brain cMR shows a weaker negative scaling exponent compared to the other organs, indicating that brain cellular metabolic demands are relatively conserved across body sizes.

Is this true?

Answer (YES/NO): NO